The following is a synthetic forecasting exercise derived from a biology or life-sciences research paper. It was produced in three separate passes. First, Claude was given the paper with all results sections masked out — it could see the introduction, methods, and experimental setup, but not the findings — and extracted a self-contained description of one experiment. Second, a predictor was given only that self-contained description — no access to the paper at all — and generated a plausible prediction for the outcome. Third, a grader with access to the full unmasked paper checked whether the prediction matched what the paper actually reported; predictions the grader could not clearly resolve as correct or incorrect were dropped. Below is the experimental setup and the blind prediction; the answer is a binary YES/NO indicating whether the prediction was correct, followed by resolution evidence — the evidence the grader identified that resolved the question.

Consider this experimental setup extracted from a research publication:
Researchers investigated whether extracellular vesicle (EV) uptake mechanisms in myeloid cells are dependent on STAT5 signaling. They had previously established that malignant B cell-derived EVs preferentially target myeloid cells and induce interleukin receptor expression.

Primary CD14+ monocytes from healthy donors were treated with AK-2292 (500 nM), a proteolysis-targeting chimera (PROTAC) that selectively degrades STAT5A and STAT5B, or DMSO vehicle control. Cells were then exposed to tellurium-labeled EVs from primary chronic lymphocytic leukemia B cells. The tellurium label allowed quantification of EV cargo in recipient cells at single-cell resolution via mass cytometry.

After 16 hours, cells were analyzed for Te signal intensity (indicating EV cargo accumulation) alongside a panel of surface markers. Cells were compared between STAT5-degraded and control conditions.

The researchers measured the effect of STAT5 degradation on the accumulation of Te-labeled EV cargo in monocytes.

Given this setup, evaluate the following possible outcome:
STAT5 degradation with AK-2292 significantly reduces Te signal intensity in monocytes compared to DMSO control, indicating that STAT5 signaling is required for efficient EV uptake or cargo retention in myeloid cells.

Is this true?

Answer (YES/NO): YES